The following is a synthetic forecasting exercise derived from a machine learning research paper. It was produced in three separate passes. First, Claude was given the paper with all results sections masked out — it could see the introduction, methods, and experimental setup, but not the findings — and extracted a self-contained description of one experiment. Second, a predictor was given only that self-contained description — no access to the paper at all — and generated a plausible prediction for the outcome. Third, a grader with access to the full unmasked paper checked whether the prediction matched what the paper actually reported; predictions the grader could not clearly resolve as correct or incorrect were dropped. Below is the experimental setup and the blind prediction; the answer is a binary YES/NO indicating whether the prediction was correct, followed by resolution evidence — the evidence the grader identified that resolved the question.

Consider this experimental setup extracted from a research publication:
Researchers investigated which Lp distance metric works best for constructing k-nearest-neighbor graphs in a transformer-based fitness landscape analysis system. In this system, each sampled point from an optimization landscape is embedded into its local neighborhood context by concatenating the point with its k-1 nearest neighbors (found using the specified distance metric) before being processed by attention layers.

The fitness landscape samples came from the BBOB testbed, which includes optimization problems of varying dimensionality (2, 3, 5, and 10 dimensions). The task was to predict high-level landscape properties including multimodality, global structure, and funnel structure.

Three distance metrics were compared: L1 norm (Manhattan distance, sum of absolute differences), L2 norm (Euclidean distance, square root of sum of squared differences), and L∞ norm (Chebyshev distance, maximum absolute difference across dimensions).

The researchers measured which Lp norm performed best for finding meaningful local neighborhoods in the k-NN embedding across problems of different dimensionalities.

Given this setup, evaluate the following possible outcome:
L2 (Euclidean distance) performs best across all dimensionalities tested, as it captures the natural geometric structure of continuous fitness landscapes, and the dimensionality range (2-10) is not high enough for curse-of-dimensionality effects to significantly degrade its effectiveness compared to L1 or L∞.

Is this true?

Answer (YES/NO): NO